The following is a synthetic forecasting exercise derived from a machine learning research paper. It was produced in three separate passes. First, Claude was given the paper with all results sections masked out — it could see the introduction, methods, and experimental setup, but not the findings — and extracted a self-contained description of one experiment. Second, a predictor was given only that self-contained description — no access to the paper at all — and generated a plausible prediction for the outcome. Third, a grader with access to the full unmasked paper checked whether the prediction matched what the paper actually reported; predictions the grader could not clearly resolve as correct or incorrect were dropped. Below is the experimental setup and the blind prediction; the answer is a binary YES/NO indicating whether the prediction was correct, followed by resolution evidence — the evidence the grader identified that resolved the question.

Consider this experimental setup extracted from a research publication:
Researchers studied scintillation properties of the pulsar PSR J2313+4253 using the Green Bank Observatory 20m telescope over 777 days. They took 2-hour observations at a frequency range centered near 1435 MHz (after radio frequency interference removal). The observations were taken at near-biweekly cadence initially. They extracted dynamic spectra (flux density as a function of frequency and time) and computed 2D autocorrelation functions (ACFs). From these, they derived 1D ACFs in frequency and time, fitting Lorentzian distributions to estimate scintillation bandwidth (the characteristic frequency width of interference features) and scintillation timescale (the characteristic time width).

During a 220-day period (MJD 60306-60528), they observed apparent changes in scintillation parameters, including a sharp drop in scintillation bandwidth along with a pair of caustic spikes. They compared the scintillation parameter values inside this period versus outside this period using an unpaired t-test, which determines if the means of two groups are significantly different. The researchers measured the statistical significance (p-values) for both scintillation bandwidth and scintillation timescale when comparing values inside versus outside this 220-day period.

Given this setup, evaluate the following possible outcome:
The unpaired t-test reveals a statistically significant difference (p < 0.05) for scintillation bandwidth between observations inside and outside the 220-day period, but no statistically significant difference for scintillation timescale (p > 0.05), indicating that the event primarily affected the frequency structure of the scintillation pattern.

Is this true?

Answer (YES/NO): YES